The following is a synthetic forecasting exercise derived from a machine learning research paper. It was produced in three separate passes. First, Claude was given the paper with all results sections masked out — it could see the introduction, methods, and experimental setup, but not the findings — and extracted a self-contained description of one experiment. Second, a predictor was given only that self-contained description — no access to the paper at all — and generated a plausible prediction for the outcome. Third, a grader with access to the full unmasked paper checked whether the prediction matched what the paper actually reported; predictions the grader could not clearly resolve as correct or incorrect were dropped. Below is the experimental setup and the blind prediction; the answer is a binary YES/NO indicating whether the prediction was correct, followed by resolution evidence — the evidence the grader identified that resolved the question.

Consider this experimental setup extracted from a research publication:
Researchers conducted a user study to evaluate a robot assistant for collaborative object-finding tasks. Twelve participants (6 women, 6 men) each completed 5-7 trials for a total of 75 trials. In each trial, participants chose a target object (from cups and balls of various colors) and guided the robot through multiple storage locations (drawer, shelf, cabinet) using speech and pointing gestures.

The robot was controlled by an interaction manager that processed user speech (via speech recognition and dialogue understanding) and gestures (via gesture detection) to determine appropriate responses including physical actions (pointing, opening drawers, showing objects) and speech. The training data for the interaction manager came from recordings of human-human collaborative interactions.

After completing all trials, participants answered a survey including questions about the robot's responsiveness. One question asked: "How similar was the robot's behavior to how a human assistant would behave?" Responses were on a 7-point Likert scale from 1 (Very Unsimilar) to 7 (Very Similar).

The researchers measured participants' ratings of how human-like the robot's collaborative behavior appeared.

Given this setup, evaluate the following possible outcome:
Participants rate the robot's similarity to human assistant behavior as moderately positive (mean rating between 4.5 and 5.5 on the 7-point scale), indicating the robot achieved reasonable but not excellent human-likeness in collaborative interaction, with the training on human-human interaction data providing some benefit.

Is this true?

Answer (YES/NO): NO